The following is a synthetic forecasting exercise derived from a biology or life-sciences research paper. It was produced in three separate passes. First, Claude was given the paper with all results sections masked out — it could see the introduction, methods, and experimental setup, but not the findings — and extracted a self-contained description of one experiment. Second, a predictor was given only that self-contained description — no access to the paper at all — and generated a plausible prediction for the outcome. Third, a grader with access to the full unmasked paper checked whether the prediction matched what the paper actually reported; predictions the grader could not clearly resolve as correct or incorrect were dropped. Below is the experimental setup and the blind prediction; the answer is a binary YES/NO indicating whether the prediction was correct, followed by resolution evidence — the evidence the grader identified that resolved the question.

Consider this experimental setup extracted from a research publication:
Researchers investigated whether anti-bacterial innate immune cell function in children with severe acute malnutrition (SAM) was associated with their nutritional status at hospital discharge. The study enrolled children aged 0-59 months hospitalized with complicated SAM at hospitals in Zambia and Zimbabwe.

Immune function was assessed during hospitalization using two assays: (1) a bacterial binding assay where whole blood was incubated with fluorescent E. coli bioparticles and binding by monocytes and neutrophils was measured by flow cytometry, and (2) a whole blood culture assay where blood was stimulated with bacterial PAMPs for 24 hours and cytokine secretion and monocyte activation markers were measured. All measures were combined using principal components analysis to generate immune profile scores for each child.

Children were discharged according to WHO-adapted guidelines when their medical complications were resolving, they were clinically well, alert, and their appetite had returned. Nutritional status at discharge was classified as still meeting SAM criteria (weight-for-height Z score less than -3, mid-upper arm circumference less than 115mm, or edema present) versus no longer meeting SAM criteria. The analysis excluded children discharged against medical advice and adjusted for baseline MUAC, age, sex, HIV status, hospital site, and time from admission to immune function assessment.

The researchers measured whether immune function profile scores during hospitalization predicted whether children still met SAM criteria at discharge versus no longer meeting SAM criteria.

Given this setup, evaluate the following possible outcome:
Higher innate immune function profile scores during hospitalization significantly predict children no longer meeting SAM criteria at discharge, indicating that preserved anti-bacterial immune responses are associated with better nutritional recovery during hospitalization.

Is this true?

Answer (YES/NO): NO